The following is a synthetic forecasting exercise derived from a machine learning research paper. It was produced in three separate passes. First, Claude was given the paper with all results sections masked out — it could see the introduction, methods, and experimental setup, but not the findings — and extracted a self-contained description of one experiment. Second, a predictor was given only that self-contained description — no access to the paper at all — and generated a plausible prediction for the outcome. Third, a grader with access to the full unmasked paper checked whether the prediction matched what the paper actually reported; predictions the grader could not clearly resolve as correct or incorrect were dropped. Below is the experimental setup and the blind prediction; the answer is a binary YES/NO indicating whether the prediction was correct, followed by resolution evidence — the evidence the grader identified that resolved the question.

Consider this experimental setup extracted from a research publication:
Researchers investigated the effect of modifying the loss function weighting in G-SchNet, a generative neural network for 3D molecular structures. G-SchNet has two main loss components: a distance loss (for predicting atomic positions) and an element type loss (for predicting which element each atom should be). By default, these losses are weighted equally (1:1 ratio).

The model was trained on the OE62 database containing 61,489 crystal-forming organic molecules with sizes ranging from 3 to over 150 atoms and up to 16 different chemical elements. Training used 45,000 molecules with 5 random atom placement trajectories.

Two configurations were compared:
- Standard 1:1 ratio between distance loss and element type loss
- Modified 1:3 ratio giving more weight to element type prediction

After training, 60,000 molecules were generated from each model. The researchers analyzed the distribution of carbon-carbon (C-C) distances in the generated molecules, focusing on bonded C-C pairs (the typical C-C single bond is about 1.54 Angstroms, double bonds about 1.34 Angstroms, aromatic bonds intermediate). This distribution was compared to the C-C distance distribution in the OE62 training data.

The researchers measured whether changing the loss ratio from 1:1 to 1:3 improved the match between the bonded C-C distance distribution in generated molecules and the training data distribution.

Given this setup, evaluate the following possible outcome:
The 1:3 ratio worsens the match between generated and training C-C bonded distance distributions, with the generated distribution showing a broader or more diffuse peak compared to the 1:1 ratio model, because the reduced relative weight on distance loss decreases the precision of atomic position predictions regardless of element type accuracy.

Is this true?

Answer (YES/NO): NO